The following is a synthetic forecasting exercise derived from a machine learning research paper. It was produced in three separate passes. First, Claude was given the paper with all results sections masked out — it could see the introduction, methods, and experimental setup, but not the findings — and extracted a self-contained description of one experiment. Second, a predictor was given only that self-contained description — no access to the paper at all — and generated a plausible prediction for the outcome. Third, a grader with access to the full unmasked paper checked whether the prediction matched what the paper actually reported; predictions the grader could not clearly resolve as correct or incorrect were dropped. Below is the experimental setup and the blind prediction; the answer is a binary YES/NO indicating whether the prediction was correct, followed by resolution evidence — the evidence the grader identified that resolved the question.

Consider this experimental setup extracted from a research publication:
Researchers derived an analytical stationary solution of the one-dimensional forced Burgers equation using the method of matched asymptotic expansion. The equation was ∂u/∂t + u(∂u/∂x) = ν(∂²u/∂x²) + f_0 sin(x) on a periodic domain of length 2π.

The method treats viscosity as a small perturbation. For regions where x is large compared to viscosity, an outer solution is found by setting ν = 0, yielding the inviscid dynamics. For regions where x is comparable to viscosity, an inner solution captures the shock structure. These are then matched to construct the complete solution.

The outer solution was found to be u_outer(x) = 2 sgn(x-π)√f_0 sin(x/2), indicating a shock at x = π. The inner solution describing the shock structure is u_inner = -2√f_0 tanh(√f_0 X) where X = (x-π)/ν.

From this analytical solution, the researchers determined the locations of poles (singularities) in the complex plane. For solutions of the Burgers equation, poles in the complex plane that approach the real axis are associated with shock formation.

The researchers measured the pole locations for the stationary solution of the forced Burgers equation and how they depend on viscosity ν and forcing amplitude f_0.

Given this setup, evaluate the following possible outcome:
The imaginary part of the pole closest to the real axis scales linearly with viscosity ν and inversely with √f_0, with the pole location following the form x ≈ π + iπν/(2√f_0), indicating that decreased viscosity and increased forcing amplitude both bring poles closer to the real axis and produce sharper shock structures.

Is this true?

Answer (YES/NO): YES